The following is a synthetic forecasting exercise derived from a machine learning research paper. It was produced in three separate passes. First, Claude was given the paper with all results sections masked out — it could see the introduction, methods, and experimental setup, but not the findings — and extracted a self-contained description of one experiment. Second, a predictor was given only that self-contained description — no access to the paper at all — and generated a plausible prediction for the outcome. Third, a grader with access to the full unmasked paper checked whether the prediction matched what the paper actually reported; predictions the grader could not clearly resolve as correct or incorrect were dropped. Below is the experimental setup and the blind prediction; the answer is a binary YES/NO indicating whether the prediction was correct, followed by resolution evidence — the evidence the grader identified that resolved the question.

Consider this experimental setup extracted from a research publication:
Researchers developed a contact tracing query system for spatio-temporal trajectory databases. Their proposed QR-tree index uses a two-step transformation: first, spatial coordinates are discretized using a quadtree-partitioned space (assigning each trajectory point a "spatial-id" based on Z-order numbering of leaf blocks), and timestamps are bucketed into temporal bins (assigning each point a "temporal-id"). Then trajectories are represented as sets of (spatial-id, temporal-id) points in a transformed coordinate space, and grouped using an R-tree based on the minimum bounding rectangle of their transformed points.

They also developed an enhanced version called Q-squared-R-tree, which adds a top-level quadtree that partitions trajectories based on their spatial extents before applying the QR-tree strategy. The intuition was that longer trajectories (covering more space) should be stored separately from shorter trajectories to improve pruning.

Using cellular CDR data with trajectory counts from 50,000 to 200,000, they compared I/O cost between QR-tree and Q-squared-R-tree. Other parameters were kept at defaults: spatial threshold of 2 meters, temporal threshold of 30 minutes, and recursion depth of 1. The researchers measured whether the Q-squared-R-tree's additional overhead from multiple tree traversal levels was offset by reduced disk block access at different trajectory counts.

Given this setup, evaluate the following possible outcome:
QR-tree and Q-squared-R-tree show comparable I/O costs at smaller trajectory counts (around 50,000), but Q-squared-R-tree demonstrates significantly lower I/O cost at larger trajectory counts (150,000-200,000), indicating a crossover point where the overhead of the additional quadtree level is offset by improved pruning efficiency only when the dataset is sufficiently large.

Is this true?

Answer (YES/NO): NO